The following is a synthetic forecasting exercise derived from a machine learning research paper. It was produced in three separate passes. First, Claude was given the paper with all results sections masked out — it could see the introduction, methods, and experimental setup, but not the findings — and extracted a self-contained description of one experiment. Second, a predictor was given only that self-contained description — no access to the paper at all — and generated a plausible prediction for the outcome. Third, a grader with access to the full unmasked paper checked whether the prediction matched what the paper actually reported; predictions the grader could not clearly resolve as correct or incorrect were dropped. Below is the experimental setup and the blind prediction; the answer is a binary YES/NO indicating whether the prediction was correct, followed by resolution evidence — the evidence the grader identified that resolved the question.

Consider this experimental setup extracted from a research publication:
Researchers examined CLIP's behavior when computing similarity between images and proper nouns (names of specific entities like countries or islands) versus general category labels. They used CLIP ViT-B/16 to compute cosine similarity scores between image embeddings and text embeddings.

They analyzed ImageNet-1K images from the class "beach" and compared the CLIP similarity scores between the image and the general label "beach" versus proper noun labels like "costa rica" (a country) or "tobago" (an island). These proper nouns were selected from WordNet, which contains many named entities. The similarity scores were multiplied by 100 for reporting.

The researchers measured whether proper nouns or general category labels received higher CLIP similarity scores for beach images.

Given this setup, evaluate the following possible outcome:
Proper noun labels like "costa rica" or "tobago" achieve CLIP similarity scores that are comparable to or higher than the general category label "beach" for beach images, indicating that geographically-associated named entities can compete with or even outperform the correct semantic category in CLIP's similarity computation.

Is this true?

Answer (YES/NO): YES